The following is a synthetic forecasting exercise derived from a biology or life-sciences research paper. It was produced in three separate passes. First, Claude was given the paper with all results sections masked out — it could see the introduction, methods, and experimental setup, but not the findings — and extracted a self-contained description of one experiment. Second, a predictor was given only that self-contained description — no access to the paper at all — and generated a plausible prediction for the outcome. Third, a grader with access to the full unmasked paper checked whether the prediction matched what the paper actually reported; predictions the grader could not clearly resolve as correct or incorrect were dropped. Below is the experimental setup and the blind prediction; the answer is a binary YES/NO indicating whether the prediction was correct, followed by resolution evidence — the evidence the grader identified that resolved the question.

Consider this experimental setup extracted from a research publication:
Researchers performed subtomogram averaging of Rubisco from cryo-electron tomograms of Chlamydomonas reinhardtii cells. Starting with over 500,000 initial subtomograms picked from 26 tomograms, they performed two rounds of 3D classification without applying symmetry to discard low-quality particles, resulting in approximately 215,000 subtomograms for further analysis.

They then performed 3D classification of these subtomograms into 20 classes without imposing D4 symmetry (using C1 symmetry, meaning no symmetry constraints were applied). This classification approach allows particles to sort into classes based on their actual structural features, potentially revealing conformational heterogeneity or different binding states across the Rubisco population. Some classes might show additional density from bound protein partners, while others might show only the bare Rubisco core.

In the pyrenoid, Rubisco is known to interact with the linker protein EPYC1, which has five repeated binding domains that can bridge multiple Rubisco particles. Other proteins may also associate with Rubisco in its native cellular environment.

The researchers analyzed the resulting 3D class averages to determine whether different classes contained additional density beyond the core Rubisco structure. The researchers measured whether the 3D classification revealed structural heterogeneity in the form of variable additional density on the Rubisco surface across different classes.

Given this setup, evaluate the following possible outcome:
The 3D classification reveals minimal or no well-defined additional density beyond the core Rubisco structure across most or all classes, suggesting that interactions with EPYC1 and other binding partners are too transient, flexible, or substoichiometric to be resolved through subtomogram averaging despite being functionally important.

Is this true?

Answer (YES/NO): NO